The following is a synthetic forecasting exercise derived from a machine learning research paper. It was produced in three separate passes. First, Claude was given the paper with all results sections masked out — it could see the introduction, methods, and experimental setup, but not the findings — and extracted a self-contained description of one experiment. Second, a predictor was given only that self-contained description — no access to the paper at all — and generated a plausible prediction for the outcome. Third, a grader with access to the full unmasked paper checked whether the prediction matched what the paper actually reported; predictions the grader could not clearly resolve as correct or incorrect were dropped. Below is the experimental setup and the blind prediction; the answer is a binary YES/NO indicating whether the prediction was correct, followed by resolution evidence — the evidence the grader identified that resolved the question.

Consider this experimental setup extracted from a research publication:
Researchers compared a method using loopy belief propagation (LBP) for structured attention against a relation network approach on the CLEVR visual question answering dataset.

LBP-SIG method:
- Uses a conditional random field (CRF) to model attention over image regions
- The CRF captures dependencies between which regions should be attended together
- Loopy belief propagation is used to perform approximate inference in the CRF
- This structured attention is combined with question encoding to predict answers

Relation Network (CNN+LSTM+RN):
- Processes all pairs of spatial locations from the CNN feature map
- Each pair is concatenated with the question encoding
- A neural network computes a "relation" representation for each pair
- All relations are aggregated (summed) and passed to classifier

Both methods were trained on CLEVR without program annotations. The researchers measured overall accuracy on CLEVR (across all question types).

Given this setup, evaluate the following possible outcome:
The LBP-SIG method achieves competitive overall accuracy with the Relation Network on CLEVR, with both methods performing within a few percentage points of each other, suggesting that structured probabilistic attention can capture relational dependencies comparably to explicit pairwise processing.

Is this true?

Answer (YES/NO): NO